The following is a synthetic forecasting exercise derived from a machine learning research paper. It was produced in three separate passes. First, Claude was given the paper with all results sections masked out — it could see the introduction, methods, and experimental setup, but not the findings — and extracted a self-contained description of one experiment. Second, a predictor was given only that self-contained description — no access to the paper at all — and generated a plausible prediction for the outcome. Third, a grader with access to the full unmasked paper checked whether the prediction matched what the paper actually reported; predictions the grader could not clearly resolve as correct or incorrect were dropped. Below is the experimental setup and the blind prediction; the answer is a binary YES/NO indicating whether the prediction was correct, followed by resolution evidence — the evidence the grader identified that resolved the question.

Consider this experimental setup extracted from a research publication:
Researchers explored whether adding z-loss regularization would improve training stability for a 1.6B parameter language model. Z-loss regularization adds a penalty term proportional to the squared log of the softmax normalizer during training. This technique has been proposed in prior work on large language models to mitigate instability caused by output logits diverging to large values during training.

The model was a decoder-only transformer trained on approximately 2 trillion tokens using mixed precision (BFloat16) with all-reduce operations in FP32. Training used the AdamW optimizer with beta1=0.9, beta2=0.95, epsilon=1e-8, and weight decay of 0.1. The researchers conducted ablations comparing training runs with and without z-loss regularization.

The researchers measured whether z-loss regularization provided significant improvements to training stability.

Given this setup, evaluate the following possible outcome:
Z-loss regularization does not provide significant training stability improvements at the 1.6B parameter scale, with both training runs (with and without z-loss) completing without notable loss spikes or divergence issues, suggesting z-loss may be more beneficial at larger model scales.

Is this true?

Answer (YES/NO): NO